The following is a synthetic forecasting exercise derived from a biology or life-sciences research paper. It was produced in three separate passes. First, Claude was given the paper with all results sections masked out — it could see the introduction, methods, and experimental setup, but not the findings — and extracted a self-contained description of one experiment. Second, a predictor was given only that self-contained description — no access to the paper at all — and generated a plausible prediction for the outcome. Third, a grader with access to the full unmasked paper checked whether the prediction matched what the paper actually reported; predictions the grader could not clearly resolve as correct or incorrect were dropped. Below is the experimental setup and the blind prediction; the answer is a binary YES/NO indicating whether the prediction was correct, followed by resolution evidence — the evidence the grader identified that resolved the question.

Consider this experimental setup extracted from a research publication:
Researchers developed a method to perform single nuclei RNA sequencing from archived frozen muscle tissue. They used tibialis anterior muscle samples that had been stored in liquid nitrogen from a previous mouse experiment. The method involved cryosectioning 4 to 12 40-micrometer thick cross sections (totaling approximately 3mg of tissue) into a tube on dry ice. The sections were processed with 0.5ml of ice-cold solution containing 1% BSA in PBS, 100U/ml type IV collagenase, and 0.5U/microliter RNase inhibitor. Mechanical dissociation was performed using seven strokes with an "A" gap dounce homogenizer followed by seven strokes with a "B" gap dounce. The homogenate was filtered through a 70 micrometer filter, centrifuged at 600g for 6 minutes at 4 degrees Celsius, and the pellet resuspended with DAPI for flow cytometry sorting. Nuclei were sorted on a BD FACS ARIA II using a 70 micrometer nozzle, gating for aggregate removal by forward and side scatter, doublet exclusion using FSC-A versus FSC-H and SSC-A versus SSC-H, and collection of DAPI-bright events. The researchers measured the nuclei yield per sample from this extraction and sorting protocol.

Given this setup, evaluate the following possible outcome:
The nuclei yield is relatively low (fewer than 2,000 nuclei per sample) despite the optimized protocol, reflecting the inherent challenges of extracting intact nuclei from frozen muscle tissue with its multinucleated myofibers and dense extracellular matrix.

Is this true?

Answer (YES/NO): NO